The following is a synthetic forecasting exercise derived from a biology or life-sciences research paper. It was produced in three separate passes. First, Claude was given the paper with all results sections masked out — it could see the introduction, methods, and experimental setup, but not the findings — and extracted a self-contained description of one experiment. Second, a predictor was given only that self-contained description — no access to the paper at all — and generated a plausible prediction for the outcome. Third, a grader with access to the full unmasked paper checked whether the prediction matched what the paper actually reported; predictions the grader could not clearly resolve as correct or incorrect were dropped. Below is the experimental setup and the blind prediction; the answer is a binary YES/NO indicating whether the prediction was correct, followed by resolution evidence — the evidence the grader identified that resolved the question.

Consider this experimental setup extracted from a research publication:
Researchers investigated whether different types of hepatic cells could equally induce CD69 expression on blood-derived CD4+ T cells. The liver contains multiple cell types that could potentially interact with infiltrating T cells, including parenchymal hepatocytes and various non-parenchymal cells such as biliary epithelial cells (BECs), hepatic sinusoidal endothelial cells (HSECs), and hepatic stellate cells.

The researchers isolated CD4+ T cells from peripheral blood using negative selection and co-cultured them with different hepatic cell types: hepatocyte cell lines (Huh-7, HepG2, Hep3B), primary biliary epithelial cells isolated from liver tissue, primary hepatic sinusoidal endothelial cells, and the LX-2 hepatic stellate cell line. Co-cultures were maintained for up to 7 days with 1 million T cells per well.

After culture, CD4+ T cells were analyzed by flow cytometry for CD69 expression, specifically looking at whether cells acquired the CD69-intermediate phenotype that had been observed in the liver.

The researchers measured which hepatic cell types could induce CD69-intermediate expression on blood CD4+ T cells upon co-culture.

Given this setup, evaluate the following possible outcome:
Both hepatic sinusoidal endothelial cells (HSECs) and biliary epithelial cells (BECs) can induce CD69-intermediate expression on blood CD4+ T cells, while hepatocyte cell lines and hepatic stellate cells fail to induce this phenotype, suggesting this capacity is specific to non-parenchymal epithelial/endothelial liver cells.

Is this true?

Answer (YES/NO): NO